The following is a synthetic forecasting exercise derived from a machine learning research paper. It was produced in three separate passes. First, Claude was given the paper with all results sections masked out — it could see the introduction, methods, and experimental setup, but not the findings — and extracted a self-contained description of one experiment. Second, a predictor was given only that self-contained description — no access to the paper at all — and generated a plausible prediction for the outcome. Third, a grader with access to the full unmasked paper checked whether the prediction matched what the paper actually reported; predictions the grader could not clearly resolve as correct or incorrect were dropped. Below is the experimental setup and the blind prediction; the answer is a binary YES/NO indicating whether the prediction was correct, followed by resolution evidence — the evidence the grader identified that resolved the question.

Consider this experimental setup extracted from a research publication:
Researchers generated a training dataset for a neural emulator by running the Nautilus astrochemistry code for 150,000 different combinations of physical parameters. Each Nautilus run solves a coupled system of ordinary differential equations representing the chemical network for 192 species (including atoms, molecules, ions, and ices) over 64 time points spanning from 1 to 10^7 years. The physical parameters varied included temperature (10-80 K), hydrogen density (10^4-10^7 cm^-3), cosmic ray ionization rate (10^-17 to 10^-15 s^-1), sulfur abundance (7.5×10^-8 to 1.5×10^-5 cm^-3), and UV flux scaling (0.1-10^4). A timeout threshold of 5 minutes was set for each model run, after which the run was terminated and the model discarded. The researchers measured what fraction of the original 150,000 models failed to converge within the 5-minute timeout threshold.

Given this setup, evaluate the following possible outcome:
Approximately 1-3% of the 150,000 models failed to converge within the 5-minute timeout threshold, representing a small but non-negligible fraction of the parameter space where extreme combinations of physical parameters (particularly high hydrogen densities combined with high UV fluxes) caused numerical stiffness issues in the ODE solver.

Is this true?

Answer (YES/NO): NO